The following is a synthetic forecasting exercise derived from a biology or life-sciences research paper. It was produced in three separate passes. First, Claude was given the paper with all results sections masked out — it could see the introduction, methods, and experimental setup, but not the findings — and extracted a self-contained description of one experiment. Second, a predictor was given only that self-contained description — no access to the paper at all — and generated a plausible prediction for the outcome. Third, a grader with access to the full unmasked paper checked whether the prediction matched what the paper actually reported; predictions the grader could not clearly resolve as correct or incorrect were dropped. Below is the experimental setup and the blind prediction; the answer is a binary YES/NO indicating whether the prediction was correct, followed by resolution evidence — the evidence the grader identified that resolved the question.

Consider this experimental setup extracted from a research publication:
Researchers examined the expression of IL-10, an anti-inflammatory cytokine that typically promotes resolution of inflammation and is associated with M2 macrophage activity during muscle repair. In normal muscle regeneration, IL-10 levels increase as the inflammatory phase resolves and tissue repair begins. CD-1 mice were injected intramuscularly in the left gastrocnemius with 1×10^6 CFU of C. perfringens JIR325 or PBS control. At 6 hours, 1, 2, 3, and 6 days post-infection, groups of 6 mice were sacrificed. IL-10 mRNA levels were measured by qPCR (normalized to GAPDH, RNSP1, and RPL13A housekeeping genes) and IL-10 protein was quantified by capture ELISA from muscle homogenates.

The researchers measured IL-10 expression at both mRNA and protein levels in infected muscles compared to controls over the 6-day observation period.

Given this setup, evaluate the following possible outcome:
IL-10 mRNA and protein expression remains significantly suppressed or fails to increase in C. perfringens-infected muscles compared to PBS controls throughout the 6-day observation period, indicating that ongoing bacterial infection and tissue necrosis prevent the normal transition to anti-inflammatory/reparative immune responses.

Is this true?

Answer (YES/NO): NO